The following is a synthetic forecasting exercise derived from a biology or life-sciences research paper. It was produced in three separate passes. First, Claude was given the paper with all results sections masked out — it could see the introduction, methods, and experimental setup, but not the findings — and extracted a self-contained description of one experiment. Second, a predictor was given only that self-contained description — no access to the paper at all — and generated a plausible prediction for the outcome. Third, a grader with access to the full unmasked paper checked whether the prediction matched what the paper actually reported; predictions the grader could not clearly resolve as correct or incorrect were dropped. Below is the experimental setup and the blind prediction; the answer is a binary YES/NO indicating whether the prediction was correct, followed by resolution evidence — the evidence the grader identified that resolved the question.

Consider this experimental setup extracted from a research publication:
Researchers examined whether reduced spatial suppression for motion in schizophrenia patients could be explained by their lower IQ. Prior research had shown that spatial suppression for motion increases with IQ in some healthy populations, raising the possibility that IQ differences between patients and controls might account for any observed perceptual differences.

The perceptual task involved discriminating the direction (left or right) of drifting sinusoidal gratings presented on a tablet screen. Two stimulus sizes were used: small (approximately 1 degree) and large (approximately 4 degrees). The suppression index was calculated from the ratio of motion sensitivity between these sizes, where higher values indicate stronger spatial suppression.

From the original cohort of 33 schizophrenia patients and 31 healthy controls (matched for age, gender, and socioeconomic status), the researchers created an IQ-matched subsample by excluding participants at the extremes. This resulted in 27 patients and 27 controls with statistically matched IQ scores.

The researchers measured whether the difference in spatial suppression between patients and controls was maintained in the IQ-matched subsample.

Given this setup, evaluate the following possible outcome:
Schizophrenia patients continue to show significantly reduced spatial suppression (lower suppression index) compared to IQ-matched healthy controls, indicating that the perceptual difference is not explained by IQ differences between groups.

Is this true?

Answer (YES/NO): NO